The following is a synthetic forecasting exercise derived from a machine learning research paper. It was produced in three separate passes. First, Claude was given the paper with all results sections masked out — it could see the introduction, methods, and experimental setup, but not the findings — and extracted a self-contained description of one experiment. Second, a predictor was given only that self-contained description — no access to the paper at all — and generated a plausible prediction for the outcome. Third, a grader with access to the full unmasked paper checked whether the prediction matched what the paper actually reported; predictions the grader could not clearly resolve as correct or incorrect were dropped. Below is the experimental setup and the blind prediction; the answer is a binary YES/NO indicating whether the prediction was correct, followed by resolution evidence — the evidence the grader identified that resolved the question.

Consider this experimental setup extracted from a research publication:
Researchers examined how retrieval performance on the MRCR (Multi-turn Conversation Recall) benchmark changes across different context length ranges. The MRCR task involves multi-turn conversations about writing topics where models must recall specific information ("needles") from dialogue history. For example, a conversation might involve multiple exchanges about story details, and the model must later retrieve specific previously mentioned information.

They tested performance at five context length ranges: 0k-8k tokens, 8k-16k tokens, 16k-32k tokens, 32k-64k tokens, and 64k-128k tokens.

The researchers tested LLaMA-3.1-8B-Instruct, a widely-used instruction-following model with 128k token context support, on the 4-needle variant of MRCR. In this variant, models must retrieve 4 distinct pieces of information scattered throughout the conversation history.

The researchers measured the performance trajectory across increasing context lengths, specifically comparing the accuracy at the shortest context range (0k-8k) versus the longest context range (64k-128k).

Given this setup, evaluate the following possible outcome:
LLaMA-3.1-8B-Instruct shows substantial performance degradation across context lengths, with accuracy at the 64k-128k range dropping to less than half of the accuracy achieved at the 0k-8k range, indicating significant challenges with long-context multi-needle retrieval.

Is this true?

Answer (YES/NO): YES